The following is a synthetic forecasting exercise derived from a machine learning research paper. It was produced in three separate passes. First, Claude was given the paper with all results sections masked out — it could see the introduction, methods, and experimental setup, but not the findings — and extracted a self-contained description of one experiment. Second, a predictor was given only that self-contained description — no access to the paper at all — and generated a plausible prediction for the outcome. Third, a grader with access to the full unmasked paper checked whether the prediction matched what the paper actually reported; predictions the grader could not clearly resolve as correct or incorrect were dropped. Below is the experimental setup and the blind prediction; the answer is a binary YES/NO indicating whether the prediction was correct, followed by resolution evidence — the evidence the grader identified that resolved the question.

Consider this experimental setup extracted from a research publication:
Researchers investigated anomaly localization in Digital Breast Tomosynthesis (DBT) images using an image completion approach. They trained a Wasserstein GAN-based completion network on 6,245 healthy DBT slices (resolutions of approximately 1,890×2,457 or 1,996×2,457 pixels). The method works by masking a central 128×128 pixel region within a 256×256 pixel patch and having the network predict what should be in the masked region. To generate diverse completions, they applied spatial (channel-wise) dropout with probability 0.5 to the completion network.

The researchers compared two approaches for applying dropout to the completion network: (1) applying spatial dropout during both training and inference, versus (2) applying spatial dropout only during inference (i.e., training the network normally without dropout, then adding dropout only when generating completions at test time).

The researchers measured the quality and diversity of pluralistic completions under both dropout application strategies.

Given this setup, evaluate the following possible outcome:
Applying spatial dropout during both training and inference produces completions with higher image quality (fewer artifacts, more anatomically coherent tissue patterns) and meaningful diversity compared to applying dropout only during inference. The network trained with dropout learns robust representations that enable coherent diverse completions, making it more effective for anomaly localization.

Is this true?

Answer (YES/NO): NO